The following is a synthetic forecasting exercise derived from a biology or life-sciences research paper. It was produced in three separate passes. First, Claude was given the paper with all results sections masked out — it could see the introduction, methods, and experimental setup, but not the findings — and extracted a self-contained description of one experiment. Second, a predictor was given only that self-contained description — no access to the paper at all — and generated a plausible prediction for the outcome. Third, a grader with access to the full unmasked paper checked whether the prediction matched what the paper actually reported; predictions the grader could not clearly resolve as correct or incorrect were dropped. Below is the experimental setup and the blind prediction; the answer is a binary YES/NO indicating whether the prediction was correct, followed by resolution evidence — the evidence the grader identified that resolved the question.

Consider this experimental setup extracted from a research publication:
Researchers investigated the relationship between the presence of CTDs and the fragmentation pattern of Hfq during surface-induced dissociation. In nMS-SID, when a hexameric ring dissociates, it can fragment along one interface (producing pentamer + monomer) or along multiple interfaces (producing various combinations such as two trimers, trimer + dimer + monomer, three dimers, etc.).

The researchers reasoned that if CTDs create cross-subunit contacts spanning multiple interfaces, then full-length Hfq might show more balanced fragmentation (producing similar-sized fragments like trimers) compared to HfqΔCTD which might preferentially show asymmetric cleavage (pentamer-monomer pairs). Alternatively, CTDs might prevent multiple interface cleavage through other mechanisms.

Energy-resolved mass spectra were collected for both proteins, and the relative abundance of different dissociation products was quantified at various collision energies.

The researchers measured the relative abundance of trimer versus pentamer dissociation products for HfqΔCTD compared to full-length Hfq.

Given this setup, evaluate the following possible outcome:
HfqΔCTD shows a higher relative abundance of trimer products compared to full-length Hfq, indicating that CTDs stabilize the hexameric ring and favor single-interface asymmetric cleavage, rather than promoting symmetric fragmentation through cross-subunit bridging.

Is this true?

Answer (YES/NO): YES